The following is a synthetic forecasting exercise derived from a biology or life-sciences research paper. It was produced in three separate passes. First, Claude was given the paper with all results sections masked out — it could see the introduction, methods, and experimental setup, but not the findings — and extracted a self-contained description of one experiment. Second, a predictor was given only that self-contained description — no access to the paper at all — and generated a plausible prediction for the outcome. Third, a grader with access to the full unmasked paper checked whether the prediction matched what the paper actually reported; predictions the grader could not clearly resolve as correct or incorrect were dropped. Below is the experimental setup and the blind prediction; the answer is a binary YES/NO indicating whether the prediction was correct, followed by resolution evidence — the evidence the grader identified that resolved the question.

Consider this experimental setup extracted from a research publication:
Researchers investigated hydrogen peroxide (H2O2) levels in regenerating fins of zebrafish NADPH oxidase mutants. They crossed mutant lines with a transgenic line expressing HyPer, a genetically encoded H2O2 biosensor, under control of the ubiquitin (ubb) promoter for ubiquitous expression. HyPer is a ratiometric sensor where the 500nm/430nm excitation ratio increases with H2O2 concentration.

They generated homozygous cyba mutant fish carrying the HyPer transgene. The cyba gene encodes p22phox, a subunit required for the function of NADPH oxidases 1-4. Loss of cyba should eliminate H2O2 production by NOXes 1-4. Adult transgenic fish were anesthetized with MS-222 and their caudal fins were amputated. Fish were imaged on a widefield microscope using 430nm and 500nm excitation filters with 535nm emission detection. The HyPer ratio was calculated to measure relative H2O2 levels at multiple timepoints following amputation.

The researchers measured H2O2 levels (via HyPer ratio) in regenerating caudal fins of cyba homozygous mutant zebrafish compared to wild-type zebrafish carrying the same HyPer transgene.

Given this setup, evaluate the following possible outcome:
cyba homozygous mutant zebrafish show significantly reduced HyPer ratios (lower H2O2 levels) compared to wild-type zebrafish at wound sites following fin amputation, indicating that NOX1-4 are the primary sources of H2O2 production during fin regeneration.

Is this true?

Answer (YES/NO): NO